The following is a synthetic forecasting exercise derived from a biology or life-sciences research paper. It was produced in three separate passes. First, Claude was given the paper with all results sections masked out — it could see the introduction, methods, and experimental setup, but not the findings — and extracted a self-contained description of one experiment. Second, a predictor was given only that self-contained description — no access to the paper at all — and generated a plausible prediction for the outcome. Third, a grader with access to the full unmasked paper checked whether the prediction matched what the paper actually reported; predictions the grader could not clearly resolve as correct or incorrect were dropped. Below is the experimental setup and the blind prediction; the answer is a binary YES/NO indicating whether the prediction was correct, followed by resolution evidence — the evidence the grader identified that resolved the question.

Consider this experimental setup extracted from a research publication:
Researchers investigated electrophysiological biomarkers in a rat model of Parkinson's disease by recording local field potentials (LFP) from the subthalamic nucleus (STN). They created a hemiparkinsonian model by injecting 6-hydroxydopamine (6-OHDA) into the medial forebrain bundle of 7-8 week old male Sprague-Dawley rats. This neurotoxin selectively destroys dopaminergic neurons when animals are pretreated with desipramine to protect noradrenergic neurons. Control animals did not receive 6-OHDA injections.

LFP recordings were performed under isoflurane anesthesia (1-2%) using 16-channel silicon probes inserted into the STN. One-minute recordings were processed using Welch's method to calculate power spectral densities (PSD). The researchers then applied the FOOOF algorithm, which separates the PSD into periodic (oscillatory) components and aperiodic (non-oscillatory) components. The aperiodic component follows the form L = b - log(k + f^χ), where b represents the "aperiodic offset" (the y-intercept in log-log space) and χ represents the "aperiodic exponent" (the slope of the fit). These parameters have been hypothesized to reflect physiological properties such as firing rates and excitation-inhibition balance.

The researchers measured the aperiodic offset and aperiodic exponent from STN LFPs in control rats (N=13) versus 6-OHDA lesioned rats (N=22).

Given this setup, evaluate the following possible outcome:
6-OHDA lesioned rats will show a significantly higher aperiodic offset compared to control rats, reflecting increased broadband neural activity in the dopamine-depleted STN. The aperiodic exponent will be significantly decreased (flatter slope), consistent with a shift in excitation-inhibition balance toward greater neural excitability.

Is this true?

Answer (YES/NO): NO